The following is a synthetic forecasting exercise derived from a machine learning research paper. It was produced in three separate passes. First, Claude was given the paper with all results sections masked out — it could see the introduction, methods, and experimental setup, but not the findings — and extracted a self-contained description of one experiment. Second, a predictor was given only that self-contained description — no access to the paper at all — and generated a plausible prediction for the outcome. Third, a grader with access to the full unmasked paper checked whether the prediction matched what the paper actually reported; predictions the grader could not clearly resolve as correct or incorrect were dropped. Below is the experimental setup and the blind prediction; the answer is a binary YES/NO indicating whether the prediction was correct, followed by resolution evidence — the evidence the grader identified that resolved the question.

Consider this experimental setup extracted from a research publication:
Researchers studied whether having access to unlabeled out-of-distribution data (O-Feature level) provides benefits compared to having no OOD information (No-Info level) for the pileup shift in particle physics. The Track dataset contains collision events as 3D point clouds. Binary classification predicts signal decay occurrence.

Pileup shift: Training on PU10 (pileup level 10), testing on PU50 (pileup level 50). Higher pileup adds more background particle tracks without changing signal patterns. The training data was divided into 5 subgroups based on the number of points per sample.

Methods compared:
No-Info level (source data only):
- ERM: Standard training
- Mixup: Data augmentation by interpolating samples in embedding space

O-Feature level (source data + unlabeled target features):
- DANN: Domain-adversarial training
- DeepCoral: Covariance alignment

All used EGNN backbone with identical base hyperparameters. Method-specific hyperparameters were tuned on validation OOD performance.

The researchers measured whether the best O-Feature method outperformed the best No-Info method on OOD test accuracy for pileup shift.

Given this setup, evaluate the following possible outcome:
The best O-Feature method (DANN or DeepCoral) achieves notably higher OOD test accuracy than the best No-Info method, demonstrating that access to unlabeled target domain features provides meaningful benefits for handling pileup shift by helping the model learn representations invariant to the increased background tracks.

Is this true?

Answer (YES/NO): NO